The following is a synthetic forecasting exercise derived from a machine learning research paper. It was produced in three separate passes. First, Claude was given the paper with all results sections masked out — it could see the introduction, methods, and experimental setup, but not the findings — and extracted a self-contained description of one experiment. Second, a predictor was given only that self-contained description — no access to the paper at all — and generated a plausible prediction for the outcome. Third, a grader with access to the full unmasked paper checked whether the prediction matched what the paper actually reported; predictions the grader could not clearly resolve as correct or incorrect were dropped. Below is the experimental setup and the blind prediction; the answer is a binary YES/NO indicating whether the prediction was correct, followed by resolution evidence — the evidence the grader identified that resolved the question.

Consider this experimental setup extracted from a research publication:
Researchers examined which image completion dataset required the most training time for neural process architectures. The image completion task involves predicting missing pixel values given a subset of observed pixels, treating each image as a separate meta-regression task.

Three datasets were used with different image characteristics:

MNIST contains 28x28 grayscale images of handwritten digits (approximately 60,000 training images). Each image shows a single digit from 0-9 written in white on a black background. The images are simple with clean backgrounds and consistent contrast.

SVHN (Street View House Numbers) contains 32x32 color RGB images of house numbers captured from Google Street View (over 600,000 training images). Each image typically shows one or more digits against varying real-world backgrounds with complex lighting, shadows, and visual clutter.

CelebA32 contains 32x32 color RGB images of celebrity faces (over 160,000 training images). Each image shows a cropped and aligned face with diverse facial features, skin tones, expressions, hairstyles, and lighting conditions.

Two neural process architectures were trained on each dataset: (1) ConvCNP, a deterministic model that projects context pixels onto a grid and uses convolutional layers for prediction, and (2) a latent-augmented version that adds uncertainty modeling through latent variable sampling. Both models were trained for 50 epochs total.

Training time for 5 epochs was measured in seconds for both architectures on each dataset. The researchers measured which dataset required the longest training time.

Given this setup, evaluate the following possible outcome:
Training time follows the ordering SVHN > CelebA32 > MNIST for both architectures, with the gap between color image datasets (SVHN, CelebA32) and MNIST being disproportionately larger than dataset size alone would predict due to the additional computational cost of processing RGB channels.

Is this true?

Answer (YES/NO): NO